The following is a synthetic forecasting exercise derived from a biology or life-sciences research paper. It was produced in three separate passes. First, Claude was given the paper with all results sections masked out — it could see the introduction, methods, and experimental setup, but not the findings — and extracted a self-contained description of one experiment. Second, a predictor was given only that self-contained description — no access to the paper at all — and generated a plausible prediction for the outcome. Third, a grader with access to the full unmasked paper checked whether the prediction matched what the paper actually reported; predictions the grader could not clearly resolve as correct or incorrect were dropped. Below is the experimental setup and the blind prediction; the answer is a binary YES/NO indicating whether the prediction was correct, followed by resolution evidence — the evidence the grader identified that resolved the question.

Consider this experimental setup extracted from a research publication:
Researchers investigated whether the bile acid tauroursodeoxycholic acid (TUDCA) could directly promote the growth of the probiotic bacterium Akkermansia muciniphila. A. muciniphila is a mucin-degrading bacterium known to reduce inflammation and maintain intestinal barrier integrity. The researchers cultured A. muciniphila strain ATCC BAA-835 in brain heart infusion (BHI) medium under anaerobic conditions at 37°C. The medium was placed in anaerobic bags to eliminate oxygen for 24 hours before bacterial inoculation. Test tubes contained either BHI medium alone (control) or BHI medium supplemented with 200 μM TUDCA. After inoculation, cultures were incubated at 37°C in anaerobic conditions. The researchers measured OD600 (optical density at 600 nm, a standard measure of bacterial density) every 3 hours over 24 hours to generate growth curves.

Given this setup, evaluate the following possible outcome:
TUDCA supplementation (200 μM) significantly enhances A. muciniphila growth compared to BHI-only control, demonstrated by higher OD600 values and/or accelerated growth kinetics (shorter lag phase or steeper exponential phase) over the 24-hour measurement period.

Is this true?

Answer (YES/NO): YES